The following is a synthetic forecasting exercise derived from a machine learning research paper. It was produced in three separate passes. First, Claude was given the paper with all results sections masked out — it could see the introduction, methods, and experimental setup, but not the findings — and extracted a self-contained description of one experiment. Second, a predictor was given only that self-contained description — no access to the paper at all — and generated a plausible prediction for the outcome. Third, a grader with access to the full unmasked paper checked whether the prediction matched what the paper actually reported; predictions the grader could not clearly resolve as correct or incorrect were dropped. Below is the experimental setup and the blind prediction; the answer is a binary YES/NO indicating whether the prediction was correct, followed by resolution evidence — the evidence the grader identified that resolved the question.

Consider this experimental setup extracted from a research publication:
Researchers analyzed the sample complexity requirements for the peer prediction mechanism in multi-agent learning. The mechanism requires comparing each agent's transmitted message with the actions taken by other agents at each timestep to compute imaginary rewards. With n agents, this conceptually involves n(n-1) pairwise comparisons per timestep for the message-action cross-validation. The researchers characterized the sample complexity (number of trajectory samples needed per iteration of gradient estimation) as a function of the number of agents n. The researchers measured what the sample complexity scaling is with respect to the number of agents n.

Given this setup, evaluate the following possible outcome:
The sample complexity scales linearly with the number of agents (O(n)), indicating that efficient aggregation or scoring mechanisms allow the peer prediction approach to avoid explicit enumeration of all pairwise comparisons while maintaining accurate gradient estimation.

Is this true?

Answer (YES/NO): YES